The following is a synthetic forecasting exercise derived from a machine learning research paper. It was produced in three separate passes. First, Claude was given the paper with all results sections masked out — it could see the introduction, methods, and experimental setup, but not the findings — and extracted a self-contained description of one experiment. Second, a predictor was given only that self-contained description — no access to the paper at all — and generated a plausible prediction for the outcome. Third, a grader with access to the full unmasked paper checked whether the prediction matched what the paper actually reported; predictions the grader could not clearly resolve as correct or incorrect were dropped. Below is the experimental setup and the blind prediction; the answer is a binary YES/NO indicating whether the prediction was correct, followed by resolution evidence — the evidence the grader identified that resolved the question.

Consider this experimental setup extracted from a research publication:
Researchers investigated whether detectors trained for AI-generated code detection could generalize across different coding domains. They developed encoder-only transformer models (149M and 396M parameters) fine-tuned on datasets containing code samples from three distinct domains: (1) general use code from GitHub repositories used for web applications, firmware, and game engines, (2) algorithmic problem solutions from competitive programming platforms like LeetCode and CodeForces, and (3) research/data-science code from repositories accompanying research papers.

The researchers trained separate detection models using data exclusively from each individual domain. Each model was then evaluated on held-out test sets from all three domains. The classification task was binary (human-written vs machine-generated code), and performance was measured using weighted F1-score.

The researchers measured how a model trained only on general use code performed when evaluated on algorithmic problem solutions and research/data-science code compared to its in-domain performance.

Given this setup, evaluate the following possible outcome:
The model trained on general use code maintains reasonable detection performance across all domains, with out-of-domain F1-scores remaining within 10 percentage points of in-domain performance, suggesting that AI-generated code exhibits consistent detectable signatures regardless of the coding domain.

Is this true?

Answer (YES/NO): NO